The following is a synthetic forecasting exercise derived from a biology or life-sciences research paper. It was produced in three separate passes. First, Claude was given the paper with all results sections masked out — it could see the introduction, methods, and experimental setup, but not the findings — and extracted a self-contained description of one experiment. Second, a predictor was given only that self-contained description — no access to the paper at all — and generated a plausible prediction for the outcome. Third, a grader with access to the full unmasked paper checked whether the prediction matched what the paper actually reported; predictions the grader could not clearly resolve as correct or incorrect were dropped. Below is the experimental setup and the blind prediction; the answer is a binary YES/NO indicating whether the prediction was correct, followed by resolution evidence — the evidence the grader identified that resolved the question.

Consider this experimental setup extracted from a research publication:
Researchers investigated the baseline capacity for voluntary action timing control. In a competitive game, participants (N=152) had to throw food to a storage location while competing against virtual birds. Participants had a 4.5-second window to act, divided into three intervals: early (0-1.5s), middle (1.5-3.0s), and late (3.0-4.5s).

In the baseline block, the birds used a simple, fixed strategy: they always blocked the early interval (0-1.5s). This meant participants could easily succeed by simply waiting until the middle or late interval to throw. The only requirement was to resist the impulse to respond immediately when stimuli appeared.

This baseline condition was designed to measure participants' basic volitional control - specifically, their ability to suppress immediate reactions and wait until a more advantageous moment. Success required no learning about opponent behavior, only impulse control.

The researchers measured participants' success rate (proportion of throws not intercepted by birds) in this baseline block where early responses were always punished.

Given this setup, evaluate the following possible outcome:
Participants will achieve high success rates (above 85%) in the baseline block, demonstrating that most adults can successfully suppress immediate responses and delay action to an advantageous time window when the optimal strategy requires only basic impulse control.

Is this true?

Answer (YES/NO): YES